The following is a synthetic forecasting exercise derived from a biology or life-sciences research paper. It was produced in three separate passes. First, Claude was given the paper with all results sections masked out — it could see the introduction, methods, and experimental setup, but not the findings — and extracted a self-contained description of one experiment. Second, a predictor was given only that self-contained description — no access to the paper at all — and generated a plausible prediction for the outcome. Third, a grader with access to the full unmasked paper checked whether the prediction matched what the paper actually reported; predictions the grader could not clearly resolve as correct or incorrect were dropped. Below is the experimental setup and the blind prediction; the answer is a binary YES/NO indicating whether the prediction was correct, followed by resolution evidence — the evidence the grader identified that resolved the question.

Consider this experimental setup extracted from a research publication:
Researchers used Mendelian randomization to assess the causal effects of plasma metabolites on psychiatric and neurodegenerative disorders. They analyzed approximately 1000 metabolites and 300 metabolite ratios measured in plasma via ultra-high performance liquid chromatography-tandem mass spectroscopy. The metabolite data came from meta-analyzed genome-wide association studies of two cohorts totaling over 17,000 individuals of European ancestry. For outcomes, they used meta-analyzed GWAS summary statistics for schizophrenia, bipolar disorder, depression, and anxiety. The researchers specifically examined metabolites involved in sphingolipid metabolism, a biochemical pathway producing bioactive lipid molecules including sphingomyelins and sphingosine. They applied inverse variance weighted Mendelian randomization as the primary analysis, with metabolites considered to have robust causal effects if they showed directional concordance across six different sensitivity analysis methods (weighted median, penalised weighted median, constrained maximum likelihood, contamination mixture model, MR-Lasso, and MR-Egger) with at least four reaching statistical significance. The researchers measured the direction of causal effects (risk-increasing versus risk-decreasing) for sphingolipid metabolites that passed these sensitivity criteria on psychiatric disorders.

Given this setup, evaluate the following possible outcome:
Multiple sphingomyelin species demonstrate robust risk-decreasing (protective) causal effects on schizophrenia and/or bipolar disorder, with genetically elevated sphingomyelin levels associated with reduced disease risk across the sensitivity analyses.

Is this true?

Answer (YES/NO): NO